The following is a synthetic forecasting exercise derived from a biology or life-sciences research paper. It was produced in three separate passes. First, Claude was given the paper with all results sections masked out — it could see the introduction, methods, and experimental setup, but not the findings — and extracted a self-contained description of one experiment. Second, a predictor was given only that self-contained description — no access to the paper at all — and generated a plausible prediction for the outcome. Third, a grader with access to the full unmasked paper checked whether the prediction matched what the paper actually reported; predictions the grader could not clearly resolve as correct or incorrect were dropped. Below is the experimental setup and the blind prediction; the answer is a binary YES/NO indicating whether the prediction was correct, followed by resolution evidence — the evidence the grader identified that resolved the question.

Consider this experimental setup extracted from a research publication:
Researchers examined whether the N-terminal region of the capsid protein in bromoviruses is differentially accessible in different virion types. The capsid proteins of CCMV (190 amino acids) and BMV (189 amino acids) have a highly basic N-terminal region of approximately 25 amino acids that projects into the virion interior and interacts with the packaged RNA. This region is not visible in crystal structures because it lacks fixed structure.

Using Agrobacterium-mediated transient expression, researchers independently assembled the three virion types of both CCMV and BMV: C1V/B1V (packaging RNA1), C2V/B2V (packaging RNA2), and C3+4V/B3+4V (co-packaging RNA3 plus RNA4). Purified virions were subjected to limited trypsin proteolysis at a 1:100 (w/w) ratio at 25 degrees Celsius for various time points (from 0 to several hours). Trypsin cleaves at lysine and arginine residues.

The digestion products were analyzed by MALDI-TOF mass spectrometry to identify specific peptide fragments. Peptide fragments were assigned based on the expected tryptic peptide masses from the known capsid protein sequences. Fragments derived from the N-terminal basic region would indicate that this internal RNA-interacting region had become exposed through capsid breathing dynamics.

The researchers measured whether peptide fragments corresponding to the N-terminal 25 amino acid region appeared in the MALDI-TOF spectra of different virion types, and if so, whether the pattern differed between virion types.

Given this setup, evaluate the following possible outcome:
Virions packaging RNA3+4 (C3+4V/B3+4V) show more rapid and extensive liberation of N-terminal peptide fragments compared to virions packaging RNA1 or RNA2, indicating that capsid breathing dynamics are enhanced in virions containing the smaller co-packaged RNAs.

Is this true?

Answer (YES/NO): NO